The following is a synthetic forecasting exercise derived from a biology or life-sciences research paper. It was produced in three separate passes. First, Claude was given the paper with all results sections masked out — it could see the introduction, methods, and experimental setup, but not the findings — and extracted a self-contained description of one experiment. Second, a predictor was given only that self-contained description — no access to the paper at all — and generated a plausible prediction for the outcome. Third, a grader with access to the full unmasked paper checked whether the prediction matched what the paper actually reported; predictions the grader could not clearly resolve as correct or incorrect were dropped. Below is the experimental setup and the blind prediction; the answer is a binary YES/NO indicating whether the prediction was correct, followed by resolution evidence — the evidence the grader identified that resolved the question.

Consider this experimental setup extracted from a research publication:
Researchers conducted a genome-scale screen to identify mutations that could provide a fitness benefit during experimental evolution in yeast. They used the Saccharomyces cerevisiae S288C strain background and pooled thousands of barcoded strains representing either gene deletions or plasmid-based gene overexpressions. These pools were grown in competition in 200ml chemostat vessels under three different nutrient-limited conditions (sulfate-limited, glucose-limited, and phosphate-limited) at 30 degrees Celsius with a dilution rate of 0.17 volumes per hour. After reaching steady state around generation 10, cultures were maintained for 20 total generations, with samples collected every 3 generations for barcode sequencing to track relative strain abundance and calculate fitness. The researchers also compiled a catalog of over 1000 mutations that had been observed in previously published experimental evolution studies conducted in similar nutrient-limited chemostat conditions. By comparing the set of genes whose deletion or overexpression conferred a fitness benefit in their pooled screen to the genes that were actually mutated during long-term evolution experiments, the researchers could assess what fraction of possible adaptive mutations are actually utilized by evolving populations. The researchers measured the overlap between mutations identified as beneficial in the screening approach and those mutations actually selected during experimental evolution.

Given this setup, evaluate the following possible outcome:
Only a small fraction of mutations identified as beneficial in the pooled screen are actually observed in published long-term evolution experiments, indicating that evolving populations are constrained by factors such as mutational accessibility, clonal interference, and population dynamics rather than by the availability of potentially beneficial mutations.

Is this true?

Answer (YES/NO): YES